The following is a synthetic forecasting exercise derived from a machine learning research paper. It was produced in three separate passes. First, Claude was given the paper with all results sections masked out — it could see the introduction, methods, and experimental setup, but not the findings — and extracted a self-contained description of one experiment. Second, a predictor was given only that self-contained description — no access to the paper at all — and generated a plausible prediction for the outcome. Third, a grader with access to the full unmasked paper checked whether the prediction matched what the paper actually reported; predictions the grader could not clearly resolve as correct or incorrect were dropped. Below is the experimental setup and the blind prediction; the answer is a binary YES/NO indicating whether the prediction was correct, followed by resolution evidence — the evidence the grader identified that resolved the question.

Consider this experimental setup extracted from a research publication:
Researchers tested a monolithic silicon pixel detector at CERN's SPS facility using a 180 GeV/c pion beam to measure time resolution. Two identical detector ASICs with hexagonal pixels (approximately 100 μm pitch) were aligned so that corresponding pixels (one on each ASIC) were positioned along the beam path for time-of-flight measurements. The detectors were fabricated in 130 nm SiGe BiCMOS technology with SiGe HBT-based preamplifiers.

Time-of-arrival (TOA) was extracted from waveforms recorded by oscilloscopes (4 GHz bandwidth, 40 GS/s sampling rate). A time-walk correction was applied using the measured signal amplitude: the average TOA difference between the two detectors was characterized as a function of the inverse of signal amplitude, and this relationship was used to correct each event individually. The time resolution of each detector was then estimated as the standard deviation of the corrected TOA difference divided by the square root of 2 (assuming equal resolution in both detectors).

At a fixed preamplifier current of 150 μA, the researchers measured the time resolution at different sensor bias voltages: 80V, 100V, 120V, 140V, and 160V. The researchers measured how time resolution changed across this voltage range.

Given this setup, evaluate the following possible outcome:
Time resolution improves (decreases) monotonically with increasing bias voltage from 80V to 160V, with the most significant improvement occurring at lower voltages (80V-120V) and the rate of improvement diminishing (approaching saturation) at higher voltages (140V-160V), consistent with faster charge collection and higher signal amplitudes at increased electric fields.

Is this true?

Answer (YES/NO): YES